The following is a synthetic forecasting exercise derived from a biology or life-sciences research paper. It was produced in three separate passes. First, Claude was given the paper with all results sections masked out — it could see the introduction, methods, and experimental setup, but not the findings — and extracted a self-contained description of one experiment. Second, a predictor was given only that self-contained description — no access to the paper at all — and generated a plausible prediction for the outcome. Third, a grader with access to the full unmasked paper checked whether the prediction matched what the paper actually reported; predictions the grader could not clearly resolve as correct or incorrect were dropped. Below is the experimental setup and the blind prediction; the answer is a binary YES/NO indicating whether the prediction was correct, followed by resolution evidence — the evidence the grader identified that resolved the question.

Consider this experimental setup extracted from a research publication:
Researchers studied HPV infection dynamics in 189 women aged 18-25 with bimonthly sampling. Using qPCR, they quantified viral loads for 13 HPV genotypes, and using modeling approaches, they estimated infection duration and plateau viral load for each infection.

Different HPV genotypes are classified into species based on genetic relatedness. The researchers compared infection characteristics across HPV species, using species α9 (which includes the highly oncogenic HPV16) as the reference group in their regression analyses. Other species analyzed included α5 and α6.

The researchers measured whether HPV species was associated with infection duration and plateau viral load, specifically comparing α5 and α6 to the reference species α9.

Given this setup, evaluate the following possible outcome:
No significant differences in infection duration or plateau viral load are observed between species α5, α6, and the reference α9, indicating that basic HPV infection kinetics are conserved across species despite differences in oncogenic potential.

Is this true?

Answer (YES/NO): NO